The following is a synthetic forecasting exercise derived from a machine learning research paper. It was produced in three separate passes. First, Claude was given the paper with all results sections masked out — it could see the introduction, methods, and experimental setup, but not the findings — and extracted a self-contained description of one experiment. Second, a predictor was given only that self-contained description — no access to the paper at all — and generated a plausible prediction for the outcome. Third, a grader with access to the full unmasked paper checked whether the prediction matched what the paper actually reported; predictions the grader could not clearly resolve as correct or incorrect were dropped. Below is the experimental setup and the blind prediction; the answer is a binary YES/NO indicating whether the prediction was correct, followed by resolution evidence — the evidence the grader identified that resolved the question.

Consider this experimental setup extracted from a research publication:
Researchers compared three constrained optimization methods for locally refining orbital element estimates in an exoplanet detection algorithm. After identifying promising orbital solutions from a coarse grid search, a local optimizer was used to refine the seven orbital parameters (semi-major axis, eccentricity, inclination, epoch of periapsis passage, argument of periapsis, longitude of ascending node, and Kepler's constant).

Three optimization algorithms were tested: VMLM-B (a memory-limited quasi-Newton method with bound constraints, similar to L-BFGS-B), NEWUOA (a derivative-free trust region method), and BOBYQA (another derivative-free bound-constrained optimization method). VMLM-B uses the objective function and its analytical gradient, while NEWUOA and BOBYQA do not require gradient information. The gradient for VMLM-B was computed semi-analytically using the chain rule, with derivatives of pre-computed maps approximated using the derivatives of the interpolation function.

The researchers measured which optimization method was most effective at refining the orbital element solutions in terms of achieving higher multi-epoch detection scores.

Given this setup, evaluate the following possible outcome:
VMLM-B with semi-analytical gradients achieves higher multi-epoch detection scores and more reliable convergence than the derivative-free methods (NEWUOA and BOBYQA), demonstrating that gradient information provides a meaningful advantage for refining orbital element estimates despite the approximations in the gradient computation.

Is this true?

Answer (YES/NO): YES